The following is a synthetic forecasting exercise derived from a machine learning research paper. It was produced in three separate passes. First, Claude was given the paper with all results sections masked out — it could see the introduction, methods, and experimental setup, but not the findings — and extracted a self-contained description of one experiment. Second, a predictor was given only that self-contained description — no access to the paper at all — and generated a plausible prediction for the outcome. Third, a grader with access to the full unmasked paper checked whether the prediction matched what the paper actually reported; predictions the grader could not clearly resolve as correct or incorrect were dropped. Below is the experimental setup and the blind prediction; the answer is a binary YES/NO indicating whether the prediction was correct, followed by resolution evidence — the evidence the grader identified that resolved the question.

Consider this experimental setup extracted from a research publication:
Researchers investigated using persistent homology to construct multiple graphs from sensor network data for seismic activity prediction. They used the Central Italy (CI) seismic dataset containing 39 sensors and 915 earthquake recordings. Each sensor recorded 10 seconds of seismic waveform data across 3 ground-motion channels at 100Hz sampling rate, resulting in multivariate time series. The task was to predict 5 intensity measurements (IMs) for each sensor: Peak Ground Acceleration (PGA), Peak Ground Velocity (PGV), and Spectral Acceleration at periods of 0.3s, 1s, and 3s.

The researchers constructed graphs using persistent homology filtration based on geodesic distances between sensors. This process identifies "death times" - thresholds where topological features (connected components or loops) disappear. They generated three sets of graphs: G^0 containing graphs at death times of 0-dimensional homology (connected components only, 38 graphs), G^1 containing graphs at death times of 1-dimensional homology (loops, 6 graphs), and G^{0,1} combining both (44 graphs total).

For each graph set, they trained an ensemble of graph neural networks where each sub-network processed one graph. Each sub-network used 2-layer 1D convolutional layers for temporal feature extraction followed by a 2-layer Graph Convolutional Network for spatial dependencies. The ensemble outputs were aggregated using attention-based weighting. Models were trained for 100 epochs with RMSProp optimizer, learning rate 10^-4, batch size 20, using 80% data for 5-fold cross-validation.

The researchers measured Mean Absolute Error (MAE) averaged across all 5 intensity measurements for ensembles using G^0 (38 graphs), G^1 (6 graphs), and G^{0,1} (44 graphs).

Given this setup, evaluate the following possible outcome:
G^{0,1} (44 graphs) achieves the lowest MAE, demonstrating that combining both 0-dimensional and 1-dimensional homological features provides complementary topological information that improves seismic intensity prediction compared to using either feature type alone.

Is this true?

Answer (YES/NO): YES